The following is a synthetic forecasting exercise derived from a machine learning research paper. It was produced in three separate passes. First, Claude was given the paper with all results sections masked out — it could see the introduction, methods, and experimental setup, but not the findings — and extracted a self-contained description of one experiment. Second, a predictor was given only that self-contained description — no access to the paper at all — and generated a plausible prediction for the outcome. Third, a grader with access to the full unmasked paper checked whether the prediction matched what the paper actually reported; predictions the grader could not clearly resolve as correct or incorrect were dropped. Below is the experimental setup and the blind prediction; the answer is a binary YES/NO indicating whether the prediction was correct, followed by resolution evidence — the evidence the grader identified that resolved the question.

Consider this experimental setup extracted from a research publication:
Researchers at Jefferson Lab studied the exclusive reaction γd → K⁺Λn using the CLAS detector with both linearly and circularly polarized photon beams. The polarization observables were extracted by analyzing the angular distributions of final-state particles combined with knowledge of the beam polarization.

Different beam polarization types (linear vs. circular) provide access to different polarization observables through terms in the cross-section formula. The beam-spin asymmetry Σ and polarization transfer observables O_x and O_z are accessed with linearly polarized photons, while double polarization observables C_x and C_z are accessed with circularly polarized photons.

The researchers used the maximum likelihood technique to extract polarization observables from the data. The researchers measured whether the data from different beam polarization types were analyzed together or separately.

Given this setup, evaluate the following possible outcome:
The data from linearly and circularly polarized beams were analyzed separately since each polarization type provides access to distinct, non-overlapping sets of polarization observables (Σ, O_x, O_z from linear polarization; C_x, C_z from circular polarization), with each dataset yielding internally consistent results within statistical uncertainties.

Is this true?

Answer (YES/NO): NO